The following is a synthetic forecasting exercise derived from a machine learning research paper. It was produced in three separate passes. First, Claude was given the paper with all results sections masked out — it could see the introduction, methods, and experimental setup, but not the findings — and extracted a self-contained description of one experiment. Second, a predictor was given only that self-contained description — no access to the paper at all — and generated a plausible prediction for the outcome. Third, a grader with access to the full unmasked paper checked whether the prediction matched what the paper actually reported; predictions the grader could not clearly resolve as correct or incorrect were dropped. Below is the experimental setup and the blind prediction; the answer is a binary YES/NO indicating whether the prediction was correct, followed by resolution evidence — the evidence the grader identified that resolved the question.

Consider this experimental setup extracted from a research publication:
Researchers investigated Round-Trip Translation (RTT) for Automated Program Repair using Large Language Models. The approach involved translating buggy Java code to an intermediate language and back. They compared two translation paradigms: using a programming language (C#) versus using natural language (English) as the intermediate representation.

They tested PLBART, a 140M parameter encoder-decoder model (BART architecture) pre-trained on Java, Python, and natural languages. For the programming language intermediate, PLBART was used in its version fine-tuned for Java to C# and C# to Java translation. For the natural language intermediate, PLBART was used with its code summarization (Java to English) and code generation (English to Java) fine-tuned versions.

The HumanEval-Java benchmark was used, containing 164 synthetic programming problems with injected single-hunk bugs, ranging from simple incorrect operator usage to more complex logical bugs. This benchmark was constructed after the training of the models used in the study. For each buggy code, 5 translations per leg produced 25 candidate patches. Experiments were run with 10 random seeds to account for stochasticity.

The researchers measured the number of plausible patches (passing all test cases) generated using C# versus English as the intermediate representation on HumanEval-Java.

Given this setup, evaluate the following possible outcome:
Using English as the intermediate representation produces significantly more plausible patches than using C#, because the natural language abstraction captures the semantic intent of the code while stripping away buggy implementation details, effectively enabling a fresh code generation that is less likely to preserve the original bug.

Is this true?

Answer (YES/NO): YES